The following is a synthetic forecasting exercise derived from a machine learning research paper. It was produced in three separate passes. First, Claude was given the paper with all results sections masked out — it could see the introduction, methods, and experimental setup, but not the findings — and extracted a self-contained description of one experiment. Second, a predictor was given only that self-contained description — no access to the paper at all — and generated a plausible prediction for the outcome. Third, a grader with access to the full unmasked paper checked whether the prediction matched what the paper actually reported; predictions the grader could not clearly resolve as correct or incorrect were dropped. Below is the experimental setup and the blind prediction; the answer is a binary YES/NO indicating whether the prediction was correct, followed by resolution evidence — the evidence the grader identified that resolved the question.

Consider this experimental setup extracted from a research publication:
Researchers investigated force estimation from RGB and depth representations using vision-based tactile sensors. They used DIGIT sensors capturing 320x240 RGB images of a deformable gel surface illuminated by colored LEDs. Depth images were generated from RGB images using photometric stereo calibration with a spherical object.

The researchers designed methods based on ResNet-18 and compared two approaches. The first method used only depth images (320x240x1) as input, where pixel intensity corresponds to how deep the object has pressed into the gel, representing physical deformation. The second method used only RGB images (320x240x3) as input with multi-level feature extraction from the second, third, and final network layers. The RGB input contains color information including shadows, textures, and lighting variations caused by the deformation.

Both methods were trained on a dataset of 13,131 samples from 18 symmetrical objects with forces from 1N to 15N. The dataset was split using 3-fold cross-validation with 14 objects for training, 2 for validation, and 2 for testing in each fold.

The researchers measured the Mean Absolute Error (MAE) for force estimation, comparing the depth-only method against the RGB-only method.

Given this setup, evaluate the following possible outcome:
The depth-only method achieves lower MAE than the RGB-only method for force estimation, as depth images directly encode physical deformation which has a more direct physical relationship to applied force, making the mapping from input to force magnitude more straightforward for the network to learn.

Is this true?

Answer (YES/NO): NO